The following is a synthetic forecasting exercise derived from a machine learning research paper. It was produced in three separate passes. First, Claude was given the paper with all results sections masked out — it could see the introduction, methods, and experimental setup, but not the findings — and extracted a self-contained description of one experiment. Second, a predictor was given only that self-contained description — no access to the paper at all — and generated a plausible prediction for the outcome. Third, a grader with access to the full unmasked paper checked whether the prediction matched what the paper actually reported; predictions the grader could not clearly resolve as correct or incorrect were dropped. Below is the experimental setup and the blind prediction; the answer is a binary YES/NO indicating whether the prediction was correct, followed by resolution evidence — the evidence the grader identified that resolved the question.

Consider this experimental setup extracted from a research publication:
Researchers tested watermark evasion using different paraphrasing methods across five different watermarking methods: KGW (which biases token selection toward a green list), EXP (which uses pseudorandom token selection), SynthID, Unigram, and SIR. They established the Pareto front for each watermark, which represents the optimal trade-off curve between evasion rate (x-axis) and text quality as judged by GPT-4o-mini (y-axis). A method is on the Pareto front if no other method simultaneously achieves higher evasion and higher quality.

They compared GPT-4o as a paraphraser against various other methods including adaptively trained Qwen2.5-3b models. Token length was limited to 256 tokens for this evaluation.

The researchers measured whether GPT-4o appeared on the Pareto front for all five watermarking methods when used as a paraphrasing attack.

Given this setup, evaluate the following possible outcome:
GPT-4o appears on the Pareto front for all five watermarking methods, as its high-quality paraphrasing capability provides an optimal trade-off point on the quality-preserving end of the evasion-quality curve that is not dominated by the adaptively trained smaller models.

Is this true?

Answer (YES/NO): NO